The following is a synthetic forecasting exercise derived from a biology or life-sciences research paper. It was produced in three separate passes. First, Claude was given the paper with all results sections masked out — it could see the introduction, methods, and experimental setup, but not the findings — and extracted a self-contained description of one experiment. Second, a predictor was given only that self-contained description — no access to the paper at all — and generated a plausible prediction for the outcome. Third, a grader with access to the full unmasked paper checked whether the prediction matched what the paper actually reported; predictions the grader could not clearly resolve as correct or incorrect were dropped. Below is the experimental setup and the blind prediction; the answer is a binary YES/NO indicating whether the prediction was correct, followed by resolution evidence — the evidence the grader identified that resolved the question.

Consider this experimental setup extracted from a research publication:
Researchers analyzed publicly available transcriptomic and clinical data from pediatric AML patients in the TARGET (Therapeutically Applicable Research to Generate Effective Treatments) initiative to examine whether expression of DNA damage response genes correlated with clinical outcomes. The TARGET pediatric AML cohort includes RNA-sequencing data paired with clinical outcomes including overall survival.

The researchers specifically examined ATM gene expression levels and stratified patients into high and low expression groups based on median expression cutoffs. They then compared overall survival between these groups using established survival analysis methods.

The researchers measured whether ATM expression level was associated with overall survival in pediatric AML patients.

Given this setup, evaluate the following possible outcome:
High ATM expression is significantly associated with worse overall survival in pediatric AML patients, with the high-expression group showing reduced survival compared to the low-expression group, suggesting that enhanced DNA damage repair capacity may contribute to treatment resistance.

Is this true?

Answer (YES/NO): YES